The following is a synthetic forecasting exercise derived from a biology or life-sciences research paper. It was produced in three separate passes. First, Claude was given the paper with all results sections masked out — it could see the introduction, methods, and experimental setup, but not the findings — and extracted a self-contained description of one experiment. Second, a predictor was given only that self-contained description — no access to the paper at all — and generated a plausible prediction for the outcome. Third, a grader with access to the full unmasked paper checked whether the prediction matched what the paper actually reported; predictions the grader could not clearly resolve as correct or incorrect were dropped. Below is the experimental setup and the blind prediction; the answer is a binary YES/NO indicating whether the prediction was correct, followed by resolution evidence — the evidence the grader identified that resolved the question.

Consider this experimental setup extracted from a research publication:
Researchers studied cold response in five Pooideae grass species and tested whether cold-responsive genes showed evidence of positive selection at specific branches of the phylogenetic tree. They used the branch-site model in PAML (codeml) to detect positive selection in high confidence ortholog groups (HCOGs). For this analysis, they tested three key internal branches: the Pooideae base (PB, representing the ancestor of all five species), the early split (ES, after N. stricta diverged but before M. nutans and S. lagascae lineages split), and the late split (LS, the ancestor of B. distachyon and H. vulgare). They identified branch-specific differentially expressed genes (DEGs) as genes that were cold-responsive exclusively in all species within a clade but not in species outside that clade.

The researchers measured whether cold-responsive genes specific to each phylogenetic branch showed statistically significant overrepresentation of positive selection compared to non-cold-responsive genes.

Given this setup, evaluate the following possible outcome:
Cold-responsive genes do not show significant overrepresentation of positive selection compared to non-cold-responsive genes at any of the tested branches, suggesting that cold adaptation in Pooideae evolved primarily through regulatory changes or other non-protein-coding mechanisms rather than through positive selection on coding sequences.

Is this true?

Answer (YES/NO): NO